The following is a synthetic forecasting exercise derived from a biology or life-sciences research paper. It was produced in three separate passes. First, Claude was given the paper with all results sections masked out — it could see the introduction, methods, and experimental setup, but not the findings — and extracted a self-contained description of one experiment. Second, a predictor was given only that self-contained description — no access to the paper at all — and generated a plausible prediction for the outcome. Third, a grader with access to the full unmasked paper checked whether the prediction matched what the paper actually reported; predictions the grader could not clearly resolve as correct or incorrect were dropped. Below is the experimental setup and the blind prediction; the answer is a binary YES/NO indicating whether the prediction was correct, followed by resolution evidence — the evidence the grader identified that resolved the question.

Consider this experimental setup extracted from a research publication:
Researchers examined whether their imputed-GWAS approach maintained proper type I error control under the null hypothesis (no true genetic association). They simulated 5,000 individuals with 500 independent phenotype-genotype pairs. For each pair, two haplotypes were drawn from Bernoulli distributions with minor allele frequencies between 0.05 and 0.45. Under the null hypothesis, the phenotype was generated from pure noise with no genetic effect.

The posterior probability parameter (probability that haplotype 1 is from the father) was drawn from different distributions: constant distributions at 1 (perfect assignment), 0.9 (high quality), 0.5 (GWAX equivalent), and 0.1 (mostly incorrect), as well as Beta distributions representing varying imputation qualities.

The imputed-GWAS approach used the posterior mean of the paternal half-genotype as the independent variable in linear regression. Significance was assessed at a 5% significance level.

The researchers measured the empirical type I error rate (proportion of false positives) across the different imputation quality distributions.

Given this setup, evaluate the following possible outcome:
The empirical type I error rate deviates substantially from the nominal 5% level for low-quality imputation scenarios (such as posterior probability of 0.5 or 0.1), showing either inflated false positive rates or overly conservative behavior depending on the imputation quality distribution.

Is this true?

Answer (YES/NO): NO